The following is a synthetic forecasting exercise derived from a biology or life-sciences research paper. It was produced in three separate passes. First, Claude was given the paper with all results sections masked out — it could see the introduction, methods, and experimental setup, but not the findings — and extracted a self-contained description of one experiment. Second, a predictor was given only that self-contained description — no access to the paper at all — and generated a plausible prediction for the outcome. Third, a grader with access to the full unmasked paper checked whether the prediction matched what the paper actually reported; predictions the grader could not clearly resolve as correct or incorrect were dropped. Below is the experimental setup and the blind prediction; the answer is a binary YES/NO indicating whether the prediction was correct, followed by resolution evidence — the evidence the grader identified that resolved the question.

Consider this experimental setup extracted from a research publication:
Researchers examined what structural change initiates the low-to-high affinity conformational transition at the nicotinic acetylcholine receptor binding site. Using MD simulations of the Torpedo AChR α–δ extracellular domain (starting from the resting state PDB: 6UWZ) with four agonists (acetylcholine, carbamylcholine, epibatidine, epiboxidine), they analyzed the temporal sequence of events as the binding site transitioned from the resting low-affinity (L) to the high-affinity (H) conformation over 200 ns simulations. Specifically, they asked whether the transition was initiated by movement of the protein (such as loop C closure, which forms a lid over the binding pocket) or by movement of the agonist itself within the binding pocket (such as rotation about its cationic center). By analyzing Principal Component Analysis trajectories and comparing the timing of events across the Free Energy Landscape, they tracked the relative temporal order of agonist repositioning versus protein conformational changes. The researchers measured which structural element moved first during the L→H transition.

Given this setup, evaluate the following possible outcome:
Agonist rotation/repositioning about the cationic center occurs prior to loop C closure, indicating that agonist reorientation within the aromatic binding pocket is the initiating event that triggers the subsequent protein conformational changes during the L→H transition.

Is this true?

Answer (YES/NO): YES